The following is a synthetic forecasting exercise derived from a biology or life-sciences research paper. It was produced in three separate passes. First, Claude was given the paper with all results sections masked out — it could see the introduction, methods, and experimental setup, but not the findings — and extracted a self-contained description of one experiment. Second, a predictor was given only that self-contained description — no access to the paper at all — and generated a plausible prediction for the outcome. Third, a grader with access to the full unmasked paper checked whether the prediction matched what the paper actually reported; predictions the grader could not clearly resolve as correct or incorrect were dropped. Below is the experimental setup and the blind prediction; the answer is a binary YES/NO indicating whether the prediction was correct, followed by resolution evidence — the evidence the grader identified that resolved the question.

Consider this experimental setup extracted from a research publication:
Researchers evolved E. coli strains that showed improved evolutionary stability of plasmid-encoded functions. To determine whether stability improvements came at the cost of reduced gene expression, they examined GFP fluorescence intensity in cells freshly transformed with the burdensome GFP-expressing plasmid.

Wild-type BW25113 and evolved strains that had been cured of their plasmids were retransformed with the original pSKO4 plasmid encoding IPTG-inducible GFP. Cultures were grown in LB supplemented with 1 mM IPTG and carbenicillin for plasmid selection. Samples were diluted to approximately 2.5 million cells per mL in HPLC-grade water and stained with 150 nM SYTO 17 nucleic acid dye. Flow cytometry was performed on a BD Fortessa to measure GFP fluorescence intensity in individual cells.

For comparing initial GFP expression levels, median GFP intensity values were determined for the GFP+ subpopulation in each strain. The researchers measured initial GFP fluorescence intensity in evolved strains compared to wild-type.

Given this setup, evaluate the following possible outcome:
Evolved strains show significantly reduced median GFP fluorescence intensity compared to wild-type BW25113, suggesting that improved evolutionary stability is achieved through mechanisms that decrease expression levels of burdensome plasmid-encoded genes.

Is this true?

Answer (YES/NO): NO